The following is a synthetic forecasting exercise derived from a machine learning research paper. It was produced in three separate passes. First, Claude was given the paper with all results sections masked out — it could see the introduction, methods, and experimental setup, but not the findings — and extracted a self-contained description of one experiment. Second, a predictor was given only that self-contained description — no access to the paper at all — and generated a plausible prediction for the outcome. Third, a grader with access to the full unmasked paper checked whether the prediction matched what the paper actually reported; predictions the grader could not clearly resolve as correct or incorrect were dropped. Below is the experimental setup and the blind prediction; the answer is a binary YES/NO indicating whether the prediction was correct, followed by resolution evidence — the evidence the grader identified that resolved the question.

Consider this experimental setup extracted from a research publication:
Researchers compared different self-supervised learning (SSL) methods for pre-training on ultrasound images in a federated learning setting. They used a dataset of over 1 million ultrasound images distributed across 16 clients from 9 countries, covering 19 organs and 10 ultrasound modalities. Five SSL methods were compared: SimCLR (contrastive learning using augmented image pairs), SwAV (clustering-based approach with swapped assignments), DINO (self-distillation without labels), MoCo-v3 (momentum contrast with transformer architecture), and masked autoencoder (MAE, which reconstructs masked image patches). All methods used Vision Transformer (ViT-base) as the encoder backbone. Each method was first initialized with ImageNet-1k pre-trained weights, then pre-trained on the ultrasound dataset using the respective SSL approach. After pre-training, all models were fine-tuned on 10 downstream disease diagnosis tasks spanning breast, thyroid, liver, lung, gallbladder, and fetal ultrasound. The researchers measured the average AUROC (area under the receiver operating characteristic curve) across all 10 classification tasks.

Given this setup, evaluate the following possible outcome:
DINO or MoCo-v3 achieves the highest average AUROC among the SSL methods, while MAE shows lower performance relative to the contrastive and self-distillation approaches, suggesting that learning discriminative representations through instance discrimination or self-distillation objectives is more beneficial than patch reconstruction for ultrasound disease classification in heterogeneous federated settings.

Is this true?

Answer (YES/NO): NO